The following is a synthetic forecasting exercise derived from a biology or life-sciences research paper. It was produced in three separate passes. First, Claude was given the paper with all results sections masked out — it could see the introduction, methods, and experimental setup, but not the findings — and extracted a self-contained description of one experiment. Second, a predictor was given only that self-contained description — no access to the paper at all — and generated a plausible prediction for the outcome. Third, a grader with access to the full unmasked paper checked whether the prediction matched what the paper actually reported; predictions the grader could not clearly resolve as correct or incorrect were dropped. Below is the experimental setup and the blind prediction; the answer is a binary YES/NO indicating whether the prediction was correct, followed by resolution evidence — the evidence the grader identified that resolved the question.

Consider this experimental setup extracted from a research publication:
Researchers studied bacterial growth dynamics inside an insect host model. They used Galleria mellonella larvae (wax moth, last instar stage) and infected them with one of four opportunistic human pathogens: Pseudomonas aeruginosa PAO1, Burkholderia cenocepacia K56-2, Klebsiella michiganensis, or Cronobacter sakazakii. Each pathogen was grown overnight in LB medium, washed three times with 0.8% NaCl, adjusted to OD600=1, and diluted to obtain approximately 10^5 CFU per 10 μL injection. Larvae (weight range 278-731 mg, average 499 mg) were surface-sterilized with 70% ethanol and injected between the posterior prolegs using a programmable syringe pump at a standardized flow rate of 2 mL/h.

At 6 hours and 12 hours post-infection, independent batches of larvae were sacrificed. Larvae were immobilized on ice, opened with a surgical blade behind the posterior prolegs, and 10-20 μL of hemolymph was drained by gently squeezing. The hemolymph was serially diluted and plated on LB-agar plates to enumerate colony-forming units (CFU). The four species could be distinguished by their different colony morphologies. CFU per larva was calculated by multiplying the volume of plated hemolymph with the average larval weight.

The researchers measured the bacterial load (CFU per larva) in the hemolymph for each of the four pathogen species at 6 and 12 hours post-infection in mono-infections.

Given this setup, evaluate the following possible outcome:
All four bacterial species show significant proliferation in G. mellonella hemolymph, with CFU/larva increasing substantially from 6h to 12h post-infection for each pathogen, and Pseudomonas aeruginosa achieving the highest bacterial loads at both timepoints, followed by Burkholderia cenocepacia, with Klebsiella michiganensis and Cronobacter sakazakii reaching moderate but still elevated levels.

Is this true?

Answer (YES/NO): NO